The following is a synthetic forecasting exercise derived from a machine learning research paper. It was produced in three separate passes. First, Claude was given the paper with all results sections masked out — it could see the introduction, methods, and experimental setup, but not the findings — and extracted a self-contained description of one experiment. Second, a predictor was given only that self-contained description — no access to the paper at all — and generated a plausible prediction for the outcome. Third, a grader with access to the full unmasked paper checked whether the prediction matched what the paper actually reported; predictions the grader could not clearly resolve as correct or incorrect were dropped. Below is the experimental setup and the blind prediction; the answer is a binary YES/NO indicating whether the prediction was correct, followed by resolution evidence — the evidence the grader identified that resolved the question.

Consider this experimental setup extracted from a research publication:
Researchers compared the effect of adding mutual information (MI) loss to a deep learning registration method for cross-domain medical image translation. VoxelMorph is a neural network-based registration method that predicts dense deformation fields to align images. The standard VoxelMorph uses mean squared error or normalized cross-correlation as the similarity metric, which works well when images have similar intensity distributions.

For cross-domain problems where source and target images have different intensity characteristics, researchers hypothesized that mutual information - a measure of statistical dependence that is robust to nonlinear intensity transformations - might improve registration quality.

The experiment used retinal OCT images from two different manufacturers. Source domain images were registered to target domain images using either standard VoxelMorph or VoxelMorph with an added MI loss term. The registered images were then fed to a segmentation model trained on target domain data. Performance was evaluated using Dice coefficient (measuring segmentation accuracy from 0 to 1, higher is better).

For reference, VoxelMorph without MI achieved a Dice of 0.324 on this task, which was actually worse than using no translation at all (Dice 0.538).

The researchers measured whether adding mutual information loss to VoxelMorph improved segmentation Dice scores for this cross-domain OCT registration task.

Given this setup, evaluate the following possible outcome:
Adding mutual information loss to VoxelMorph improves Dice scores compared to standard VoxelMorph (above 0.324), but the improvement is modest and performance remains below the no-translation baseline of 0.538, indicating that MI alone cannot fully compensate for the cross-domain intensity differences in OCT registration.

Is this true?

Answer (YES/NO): YES